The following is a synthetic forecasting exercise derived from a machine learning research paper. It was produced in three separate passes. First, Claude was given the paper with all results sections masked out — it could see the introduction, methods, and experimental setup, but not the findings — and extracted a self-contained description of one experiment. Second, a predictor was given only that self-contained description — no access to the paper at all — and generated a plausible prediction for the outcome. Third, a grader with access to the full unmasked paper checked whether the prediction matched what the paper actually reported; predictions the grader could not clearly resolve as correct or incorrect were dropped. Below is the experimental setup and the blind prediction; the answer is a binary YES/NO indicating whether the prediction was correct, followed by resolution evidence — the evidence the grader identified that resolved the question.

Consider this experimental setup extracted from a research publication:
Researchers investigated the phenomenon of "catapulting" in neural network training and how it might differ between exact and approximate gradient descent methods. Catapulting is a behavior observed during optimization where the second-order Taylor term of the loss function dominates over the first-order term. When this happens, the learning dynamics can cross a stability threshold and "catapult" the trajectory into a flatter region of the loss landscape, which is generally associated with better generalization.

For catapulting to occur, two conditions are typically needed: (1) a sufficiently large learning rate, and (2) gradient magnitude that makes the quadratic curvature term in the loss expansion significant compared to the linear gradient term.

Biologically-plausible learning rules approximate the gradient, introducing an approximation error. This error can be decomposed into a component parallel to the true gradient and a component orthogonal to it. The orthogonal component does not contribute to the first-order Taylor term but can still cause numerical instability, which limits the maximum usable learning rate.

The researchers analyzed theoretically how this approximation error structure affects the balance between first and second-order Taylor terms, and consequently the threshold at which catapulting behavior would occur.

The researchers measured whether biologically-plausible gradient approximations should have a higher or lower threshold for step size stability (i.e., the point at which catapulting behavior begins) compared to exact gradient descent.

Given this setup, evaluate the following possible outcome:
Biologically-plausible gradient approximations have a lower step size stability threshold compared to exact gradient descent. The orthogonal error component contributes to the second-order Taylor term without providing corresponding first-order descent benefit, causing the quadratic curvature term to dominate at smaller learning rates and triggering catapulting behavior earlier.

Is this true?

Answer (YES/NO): NO